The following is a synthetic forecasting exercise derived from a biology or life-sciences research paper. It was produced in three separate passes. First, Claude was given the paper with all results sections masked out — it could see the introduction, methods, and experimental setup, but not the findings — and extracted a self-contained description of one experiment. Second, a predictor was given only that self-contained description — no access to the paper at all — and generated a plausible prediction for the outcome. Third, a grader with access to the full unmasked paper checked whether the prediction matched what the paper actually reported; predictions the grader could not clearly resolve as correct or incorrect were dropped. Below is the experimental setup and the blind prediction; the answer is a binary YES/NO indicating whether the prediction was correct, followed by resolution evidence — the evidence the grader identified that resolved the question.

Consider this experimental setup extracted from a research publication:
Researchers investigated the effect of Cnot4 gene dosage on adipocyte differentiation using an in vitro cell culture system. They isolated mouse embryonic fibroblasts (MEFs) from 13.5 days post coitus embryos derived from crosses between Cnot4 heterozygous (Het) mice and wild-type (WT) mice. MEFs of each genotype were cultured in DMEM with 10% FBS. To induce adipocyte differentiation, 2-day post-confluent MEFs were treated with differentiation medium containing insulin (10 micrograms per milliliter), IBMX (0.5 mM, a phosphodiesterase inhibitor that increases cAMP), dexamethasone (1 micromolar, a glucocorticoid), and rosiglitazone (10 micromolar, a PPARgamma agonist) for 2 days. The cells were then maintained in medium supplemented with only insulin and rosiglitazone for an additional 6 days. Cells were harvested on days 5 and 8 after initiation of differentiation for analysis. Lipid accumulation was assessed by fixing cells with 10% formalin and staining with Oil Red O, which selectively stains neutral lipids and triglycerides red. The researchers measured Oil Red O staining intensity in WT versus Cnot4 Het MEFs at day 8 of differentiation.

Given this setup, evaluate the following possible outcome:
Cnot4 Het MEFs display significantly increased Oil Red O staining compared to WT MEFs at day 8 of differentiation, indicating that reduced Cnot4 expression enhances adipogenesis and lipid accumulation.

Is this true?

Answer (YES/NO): NO